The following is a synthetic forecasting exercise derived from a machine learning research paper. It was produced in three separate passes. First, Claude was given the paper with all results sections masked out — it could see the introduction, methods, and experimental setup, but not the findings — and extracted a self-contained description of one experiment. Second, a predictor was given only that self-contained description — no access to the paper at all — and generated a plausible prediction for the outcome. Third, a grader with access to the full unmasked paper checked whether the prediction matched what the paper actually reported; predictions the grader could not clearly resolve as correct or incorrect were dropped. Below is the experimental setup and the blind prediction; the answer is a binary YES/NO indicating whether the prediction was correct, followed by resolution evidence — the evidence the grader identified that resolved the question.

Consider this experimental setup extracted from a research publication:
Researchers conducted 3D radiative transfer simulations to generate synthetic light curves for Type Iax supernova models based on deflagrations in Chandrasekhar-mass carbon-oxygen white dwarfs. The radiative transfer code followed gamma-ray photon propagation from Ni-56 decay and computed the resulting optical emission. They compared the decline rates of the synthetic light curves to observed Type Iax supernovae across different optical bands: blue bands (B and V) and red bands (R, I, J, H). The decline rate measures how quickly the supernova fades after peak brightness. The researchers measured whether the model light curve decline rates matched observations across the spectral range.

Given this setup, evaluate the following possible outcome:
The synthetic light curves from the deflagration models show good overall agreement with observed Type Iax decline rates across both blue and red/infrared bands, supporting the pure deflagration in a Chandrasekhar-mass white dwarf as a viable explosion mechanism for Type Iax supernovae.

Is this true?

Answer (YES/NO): NO